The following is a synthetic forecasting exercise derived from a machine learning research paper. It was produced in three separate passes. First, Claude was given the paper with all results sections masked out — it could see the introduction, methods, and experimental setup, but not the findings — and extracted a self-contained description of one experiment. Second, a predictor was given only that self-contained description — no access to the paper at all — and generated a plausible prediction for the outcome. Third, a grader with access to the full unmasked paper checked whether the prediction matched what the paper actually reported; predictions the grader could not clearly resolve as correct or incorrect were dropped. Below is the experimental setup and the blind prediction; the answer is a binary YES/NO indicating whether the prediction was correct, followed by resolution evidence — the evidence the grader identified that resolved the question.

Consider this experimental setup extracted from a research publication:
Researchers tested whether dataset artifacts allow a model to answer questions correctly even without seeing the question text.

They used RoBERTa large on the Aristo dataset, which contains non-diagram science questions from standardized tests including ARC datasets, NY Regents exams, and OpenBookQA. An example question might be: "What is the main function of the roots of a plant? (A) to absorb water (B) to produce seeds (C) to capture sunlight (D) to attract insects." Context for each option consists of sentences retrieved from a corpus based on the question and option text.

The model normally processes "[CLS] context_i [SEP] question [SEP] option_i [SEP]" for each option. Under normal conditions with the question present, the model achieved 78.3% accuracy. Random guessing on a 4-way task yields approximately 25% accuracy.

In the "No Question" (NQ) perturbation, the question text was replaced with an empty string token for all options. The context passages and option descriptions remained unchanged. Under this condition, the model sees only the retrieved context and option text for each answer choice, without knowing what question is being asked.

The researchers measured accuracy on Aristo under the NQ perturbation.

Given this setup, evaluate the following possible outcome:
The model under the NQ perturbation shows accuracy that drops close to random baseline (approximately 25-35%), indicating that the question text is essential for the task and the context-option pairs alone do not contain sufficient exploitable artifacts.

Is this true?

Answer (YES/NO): NO